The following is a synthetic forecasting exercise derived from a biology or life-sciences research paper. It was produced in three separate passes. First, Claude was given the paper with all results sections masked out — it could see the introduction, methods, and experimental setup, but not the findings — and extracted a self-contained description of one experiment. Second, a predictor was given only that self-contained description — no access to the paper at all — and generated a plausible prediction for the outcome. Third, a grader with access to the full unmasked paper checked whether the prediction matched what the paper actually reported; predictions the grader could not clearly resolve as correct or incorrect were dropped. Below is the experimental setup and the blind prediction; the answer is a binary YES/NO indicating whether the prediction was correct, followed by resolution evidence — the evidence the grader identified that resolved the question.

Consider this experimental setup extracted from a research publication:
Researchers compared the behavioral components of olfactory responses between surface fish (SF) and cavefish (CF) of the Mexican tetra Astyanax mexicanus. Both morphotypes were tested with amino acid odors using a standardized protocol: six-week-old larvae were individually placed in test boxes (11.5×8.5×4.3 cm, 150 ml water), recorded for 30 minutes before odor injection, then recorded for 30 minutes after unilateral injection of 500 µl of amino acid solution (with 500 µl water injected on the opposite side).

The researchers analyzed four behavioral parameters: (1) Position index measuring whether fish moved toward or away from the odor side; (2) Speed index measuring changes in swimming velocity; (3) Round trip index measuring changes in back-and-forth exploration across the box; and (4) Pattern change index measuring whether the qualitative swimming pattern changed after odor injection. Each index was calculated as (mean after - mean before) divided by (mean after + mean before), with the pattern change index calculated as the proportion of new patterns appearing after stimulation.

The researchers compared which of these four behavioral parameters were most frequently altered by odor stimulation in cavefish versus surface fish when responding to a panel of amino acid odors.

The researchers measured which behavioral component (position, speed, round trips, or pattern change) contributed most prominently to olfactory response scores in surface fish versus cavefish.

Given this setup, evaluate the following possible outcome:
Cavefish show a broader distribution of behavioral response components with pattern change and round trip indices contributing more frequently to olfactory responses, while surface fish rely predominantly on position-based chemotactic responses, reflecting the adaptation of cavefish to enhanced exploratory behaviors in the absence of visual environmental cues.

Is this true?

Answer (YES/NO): NO